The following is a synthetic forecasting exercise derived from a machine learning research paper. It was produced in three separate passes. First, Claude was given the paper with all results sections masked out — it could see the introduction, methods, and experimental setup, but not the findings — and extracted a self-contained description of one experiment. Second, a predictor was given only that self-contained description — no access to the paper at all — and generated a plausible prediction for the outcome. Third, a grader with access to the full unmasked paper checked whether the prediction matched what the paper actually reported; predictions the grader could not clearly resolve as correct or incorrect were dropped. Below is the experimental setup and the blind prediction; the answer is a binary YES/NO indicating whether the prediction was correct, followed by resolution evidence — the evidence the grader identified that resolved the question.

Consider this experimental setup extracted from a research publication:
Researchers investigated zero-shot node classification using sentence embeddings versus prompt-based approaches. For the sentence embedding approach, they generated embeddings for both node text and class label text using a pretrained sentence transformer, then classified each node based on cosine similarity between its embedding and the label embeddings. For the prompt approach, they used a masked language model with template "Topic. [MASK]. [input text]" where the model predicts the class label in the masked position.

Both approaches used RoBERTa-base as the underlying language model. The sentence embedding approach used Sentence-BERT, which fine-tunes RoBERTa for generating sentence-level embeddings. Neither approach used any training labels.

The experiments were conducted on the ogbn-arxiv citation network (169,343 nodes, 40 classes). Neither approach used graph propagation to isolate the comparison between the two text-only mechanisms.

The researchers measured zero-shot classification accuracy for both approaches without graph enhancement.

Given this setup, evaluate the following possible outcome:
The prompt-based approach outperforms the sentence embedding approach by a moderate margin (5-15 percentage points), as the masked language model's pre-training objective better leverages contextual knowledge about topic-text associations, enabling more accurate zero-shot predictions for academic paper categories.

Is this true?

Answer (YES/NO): NO